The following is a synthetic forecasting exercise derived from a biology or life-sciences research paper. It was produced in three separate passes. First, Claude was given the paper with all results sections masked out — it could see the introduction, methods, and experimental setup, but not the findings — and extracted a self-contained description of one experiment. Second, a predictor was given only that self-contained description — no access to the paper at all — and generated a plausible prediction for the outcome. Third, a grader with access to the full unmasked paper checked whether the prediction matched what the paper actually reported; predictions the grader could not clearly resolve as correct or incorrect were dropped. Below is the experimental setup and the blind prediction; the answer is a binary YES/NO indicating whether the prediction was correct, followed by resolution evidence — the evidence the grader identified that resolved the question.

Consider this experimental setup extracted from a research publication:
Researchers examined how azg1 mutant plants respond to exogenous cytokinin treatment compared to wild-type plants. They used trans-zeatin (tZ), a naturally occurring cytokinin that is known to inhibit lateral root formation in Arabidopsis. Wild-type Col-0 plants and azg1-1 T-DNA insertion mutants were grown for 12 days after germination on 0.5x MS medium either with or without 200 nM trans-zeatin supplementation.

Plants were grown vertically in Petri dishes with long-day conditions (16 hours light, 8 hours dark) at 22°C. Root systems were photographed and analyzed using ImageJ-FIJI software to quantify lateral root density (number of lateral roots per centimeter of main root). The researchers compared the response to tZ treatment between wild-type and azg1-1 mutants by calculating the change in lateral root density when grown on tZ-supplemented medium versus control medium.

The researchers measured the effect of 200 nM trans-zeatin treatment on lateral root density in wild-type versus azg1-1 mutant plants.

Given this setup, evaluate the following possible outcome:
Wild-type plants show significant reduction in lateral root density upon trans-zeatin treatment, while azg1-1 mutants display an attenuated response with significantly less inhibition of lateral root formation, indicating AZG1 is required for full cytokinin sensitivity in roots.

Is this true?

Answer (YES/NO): YES